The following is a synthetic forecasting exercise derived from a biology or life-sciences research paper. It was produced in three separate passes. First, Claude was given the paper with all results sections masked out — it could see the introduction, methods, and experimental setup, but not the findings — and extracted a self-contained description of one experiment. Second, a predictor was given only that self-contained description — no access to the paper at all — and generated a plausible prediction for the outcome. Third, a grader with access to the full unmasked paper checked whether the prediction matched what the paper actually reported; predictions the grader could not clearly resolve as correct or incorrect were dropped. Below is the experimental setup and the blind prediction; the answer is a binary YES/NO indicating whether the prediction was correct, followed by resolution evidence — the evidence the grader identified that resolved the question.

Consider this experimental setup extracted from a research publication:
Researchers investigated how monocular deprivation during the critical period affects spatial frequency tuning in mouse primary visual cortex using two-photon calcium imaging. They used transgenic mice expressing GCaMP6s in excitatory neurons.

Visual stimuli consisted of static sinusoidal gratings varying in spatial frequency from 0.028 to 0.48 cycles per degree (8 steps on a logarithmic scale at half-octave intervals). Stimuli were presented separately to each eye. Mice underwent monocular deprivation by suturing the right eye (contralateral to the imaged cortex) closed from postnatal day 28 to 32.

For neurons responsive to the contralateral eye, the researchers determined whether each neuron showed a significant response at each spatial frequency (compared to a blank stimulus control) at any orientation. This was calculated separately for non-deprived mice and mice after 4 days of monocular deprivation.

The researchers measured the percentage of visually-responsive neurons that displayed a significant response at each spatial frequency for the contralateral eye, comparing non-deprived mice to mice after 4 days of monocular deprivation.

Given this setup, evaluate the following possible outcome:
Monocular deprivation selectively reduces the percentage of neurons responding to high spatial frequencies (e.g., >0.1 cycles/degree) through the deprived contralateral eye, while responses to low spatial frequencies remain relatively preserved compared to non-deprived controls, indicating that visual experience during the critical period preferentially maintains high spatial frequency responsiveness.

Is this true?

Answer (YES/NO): NO